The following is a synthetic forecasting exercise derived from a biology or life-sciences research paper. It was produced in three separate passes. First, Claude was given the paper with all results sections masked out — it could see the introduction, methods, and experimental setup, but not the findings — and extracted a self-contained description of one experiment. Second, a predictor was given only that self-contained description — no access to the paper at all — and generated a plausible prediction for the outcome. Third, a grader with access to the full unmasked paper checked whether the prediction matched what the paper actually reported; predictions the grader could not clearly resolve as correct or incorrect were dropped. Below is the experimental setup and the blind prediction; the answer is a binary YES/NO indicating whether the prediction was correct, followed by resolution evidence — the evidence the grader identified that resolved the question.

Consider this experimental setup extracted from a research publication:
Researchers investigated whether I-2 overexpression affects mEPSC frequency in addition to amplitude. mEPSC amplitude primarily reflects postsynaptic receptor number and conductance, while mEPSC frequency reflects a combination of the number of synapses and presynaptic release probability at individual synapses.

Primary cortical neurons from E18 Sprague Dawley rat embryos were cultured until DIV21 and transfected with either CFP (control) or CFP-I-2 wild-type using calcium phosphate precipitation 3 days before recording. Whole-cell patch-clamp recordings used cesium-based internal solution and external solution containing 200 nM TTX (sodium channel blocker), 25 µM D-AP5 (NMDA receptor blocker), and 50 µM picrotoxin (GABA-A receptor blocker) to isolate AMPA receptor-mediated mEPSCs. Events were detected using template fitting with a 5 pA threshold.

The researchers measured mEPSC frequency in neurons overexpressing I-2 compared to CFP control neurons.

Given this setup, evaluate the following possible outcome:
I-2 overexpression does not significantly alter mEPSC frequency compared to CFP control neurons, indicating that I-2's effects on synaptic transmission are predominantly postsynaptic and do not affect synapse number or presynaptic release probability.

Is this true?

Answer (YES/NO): YES